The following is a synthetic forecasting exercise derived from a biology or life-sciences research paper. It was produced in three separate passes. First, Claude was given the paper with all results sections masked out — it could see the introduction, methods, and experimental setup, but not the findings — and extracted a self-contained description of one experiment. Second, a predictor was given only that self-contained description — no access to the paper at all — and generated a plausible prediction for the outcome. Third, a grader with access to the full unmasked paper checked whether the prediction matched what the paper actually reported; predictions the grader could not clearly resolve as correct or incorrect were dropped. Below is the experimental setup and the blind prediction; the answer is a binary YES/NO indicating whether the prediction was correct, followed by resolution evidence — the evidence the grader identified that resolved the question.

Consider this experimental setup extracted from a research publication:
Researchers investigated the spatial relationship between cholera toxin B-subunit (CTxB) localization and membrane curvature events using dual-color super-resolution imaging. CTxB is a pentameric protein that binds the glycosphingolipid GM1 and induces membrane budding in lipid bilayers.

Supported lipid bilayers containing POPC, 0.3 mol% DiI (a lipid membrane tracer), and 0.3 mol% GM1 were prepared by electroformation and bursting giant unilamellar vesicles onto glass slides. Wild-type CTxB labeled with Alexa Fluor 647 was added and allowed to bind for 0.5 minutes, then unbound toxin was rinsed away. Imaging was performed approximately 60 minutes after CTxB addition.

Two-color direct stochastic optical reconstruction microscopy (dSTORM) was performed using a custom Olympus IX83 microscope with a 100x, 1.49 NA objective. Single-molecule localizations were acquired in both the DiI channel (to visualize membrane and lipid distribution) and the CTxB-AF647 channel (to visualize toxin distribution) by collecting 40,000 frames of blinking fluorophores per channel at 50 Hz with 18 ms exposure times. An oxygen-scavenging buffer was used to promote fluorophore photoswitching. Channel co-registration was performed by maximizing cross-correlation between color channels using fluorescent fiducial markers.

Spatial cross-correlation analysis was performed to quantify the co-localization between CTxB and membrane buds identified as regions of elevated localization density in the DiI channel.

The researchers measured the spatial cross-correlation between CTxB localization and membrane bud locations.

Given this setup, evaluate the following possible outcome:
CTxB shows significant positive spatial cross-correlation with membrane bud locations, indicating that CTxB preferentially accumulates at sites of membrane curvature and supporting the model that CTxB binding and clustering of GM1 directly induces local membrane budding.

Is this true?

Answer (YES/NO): YES